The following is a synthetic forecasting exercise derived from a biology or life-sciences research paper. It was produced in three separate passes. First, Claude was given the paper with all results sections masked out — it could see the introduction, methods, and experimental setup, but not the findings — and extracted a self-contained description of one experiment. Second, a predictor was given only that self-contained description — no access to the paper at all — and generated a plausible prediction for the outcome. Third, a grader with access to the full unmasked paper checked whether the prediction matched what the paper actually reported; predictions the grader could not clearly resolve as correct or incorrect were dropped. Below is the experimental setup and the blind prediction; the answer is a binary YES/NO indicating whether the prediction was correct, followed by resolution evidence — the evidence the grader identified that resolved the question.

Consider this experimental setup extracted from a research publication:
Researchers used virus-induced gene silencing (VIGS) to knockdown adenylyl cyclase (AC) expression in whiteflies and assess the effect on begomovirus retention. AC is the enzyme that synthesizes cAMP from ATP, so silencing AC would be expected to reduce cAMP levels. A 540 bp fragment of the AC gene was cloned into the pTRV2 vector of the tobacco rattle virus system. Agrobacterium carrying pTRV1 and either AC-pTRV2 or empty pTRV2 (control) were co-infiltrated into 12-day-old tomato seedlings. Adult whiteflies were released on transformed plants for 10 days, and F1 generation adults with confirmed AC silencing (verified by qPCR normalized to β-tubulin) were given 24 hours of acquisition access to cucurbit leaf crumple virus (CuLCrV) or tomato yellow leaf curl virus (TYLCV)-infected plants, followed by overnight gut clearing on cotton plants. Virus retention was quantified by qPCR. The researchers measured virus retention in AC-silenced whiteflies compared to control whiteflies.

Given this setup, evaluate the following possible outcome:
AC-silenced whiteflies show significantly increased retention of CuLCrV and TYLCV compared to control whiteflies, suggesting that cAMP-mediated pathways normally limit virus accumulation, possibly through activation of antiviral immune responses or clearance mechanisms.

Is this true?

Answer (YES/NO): NO